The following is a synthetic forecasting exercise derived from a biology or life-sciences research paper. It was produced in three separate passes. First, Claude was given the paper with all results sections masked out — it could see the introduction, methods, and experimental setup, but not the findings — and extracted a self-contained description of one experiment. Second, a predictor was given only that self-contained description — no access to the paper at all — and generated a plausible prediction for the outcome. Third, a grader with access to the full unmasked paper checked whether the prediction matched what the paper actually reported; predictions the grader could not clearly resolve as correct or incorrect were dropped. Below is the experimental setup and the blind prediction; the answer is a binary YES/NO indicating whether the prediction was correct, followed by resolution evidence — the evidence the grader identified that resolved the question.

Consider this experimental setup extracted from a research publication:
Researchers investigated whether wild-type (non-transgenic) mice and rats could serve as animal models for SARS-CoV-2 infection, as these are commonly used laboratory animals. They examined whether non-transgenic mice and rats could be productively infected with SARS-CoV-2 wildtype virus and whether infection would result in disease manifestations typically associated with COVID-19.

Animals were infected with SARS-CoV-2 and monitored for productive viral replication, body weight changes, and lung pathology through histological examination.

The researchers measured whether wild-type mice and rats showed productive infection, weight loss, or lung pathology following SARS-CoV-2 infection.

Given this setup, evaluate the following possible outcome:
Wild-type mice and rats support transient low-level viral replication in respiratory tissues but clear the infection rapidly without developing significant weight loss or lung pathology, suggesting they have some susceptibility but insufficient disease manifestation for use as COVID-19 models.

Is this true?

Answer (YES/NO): NO